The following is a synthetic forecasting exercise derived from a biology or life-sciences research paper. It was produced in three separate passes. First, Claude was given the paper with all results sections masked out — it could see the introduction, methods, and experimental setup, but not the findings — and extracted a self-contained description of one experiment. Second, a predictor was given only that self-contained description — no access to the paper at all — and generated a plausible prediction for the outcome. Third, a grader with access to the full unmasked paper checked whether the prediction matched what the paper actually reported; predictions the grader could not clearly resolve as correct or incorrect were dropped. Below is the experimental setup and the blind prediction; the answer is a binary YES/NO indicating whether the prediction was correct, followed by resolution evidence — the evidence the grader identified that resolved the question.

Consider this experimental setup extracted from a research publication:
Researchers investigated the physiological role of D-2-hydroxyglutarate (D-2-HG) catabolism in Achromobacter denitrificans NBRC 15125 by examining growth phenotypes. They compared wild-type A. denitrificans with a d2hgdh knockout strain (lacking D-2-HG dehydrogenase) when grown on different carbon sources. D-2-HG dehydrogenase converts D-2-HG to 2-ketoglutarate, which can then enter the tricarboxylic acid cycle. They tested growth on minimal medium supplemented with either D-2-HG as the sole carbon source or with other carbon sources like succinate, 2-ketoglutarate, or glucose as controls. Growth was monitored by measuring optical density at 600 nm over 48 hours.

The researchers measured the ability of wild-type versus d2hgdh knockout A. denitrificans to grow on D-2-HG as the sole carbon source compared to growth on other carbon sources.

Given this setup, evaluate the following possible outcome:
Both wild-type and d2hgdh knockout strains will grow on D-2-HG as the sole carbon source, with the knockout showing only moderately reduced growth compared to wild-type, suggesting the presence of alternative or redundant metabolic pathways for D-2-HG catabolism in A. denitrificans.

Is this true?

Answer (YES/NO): NO